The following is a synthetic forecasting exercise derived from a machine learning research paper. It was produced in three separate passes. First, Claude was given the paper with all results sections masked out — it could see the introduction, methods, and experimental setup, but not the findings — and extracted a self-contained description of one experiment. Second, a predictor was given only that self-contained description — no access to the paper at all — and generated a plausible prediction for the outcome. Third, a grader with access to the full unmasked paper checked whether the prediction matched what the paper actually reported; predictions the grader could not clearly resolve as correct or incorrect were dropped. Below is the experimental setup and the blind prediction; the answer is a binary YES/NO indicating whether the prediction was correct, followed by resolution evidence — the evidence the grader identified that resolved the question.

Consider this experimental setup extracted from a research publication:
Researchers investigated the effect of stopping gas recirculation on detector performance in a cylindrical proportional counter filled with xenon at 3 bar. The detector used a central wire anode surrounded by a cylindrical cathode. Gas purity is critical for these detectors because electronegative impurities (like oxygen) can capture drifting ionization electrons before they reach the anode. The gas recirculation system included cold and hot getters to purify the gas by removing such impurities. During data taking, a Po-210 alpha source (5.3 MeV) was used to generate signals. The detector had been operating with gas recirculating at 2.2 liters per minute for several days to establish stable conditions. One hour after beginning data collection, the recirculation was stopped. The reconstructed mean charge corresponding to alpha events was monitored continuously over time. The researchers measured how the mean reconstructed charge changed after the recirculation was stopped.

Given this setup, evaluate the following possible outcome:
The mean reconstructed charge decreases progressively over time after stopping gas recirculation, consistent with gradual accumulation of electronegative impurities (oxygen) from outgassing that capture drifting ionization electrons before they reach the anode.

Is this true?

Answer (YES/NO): YES